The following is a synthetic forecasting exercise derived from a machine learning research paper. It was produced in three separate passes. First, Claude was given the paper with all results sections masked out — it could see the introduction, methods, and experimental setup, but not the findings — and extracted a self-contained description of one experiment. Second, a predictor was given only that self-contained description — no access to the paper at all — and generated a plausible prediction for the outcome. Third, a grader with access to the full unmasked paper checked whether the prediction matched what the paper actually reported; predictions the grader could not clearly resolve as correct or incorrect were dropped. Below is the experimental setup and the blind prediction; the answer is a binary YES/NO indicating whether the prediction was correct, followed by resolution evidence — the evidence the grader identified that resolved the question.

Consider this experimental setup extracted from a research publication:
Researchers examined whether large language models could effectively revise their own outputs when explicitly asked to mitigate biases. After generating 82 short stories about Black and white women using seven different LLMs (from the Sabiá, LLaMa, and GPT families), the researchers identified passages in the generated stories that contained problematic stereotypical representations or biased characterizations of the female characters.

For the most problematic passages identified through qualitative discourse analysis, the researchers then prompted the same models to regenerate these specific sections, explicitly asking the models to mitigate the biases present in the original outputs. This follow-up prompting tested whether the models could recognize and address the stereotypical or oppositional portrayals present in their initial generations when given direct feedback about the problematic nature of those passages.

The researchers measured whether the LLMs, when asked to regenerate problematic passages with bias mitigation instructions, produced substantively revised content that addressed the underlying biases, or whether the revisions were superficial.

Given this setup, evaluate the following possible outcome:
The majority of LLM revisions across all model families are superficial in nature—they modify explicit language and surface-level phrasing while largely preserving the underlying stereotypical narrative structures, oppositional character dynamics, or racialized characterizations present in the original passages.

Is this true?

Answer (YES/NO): YES